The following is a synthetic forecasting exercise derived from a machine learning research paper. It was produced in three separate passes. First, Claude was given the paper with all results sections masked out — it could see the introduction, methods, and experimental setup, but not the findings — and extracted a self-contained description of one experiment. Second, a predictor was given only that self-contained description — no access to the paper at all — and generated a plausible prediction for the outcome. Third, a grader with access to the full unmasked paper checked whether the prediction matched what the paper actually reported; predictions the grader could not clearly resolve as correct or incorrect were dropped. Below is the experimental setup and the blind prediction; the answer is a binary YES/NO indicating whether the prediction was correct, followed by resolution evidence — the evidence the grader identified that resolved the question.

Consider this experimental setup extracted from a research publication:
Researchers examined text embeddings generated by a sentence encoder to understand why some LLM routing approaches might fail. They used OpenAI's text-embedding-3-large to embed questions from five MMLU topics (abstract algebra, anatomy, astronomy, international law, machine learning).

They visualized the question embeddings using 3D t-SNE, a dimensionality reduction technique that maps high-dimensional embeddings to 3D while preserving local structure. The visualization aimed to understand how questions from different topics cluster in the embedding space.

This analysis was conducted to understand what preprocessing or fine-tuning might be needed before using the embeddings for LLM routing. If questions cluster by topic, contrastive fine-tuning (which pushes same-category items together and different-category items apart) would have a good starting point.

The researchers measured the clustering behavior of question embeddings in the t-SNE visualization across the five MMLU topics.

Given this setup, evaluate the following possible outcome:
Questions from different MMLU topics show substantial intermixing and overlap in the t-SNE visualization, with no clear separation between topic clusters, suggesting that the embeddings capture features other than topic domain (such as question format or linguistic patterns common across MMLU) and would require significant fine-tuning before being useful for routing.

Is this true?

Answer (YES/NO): NO